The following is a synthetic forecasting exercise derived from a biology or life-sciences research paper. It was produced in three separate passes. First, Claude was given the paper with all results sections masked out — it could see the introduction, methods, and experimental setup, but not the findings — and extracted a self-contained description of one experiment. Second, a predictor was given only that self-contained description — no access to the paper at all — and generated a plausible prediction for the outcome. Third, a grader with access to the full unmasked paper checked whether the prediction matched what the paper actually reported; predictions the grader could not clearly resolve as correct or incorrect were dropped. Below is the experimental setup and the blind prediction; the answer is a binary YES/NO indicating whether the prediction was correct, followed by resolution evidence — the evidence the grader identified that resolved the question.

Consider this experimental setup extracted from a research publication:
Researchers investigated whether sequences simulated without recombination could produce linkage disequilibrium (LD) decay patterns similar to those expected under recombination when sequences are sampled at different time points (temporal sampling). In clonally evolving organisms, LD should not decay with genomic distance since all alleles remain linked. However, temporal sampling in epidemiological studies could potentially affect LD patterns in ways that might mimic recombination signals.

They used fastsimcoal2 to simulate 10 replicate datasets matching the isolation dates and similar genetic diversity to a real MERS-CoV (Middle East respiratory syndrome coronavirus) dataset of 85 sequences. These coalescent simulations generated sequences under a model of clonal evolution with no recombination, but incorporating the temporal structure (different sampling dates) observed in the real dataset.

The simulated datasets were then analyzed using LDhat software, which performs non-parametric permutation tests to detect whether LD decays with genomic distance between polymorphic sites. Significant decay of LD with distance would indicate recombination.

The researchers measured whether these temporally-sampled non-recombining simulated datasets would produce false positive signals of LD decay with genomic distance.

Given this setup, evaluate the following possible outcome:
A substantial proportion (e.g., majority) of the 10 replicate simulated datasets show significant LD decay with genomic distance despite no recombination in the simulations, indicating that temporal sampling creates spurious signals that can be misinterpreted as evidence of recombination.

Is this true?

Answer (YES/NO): NO